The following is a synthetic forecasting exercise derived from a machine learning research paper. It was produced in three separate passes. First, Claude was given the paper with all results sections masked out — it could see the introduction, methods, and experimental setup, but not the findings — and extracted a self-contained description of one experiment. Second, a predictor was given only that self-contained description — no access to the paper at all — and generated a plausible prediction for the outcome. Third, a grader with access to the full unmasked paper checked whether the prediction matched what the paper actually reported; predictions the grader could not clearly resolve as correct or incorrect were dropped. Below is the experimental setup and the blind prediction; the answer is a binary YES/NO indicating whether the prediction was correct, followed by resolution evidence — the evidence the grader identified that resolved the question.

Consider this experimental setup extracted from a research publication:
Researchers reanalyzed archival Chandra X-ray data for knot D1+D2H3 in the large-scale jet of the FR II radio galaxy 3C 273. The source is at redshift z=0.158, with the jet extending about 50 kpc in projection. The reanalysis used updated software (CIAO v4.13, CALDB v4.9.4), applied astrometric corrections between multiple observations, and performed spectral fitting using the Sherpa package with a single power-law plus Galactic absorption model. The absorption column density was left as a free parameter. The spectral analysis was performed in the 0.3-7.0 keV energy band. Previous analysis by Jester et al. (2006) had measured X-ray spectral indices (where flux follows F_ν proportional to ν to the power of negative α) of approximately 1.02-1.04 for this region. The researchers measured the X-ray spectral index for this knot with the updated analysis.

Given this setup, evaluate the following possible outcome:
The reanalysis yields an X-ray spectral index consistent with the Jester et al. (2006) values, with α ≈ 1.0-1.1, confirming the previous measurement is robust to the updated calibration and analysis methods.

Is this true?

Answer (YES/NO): NO